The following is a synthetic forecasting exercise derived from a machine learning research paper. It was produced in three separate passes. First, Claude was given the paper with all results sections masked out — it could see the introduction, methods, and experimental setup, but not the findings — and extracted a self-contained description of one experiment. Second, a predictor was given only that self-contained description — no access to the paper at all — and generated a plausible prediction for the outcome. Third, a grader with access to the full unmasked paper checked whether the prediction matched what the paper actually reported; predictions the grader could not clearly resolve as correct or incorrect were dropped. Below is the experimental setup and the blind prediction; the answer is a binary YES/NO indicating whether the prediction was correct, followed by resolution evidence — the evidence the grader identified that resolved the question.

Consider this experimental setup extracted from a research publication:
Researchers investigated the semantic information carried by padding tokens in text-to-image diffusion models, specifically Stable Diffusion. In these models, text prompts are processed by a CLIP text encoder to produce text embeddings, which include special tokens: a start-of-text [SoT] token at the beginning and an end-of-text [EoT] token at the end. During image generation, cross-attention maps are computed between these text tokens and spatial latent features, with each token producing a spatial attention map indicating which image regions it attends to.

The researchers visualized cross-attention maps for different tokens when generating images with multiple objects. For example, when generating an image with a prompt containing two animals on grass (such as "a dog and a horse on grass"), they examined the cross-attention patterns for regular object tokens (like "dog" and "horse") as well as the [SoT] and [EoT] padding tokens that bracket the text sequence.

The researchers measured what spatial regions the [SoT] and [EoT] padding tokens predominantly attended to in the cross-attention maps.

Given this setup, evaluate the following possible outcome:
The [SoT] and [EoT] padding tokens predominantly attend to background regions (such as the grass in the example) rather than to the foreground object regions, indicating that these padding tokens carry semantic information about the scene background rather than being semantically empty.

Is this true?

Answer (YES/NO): NO